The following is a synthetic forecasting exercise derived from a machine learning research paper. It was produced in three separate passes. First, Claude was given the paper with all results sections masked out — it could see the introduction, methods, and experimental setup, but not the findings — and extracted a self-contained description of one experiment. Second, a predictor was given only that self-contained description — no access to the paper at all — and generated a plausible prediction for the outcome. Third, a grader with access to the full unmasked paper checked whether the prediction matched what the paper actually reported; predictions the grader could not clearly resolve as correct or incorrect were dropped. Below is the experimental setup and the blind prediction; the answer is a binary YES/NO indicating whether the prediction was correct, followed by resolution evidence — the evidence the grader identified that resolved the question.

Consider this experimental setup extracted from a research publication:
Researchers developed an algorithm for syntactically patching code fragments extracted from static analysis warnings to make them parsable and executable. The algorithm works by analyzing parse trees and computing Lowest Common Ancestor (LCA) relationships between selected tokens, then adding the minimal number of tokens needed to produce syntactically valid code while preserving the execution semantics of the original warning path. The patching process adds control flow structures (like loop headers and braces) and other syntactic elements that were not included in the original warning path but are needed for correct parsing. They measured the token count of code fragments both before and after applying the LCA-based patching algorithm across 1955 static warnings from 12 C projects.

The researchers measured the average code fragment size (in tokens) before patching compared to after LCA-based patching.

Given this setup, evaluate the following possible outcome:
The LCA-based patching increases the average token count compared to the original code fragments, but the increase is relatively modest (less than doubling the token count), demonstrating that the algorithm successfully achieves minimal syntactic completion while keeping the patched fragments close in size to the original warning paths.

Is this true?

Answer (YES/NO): YES